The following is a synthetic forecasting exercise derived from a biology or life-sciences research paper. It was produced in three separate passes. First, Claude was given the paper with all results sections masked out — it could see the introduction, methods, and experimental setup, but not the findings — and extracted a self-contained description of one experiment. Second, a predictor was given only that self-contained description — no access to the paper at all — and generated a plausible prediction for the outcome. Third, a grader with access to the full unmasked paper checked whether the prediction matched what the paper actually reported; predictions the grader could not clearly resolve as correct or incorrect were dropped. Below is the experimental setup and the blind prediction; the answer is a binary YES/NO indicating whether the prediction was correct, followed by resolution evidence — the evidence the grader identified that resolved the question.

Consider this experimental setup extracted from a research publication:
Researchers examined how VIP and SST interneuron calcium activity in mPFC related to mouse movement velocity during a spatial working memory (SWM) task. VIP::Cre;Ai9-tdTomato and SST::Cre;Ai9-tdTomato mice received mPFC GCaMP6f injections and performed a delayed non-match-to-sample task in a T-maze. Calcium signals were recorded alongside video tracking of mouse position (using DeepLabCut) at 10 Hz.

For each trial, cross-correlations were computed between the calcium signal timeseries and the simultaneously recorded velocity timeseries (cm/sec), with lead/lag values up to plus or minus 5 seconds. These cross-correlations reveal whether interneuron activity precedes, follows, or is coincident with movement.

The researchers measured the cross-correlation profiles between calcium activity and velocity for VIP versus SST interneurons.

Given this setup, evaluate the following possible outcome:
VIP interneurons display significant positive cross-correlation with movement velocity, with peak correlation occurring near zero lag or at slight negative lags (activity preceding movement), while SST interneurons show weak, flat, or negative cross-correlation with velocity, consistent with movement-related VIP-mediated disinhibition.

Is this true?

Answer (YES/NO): NO